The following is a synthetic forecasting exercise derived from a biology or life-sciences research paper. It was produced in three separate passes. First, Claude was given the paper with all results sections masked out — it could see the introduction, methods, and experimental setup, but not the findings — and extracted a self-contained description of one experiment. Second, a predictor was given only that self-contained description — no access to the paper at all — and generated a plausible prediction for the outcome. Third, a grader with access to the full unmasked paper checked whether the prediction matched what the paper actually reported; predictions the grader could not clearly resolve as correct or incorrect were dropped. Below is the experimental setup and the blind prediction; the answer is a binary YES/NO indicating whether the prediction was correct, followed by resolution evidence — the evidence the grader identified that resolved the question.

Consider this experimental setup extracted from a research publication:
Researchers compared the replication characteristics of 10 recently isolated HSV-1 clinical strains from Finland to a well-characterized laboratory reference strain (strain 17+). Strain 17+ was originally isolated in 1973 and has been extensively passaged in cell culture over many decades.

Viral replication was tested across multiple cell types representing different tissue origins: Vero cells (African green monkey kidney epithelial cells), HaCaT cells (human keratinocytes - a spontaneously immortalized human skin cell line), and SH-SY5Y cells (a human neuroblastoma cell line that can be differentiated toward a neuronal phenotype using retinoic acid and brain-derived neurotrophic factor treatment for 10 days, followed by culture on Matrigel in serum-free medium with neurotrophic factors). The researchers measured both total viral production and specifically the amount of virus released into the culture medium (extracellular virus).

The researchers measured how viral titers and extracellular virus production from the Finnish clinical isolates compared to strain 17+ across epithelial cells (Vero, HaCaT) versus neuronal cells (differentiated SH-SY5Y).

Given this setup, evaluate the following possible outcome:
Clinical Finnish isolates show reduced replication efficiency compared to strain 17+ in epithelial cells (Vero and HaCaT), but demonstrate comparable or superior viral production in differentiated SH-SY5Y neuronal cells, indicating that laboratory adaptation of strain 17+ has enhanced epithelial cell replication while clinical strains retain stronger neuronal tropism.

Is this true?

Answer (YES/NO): NO